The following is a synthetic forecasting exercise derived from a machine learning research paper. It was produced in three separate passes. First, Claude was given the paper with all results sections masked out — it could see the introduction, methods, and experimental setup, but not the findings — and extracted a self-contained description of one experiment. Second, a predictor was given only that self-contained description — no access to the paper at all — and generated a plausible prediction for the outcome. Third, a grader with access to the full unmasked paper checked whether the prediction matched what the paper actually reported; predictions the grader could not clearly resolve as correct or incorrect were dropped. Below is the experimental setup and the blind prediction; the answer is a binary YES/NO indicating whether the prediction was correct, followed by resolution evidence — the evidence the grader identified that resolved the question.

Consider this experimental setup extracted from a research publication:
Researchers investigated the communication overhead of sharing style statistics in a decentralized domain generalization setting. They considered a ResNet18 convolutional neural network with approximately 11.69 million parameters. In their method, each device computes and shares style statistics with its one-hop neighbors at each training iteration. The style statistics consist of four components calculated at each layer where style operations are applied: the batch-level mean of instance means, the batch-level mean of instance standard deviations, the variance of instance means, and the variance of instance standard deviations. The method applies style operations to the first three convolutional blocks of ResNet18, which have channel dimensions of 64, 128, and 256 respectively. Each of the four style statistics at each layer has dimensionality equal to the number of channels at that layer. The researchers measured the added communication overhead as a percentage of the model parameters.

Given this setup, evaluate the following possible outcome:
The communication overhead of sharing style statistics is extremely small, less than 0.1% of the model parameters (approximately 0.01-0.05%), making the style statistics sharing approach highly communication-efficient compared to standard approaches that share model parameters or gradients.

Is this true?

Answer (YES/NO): YES